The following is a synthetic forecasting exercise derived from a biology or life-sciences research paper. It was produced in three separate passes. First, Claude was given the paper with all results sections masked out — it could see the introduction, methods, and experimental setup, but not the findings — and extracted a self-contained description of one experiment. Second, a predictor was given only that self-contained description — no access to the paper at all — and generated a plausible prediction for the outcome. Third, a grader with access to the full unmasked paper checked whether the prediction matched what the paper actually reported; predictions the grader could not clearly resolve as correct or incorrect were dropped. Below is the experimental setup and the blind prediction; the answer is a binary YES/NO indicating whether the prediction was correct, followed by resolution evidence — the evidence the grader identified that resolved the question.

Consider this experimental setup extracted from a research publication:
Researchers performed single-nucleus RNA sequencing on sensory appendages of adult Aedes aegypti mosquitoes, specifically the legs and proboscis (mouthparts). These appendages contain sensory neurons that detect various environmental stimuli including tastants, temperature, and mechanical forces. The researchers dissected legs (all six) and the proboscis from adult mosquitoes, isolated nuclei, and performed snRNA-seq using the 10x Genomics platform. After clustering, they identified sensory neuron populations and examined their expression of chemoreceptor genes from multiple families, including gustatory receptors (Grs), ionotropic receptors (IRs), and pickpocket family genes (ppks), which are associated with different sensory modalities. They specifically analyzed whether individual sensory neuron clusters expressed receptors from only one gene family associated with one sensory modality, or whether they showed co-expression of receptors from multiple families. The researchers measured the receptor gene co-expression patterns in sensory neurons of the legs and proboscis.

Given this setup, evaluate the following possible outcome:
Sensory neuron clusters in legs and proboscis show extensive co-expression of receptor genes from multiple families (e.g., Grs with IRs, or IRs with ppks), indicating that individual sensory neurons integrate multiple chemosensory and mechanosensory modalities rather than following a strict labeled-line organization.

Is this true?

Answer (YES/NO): YES